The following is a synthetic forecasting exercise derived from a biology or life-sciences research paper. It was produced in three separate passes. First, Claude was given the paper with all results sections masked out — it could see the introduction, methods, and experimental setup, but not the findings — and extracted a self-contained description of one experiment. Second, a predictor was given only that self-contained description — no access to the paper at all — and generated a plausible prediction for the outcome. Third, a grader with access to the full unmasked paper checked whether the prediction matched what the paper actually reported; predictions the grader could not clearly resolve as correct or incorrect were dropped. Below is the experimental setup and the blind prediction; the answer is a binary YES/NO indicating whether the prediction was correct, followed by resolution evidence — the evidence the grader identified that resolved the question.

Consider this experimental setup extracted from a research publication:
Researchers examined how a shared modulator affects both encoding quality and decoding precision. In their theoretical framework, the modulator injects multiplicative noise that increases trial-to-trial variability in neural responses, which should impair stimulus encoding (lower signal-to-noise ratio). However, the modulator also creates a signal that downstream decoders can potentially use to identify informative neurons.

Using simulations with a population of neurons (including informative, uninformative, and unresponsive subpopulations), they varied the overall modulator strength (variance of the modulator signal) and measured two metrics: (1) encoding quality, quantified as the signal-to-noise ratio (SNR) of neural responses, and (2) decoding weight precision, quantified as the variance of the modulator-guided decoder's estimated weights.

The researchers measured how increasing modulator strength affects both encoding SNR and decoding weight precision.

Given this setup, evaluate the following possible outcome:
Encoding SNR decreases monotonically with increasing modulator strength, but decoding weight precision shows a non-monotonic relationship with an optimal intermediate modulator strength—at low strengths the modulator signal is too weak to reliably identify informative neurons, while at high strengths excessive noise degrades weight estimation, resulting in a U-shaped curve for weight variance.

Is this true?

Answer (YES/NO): NO